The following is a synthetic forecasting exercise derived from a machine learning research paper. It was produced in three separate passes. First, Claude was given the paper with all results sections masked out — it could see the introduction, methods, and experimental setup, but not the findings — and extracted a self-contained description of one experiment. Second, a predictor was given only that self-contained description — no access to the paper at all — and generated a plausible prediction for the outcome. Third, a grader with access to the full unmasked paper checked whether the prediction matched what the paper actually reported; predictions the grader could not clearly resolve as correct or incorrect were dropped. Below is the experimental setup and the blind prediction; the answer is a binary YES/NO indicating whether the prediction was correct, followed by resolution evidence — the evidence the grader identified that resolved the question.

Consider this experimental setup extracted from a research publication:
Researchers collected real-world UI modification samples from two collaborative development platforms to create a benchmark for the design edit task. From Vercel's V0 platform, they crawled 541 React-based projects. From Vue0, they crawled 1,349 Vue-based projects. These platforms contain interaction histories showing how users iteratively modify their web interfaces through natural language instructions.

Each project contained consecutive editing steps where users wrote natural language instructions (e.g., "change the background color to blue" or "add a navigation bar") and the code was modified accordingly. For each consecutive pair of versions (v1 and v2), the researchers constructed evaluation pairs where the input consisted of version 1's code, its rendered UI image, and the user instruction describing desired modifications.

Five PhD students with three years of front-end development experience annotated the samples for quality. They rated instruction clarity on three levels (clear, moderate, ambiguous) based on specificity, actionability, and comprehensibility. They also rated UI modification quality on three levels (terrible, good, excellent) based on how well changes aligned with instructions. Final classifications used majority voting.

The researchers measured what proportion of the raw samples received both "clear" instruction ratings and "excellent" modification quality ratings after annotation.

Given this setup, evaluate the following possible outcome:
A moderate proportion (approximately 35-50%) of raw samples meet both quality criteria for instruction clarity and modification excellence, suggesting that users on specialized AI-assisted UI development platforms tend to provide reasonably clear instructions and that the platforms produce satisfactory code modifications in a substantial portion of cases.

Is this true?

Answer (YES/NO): NO